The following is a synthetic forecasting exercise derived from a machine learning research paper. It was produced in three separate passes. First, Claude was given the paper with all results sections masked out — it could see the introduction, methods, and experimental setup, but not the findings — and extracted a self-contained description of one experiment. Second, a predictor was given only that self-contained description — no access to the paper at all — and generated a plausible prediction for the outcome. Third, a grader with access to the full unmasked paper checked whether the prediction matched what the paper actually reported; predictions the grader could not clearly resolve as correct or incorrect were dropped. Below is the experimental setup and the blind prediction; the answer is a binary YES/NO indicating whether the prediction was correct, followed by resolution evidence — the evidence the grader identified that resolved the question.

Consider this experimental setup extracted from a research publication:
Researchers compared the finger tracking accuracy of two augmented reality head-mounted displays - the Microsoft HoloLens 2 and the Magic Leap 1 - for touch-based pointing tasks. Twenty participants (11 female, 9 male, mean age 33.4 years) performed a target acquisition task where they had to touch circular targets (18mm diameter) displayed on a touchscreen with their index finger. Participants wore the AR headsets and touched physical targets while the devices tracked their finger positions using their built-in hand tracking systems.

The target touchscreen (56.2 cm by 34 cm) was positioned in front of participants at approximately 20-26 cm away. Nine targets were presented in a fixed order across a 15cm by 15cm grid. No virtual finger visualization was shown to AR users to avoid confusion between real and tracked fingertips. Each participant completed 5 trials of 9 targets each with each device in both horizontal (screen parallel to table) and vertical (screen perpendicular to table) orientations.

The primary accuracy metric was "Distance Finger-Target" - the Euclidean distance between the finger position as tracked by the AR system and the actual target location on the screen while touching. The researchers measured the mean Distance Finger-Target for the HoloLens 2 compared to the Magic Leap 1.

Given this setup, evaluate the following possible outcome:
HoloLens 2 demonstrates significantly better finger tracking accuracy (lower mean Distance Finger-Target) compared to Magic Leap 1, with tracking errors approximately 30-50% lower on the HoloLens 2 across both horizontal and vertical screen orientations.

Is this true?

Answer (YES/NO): NO